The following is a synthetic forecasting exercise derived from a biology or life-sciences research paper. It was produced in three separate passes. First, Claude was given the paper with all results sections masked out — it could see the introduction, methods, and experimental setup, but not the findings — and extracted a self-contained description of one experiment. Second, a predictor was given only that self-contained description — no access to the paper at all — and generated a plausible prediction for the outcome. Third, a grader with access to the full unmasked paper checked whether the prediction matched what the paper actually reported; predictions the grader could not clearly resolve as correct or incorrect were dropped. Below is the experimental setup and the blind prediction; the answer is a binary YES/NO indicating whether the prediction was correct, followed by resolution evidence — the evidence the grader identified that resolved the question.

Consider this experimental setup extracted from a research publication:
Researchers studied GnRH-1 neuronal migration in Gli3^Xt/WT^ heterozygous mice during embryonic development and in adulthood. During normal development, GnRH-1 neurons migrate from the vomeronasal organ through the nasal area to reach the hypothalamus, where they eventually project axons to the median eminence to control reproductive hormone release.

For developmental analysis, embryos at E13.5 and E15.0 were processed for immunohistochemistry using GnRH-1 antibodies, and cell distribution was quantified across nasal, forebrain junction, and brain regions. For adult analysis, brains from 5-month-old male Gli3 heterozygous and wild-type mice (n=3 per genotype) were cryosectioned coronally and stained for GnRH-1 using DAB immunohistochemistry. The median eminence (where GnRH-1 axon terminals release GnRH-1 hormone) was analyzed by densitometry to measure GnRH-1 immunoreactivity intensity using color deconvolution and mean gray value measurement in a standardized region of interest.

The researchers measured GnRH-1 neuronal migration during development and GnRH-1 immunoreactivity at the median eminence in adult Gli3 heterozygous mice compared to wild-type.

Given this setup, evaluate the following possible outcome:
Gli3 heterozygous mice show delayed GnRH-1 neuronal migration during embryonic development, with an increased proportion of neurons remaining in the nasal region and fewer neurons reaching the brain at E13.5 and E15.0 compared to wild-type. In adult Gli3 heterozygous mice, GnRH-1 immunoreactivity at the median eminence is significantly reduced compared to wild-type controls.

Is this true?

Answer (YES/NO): NO